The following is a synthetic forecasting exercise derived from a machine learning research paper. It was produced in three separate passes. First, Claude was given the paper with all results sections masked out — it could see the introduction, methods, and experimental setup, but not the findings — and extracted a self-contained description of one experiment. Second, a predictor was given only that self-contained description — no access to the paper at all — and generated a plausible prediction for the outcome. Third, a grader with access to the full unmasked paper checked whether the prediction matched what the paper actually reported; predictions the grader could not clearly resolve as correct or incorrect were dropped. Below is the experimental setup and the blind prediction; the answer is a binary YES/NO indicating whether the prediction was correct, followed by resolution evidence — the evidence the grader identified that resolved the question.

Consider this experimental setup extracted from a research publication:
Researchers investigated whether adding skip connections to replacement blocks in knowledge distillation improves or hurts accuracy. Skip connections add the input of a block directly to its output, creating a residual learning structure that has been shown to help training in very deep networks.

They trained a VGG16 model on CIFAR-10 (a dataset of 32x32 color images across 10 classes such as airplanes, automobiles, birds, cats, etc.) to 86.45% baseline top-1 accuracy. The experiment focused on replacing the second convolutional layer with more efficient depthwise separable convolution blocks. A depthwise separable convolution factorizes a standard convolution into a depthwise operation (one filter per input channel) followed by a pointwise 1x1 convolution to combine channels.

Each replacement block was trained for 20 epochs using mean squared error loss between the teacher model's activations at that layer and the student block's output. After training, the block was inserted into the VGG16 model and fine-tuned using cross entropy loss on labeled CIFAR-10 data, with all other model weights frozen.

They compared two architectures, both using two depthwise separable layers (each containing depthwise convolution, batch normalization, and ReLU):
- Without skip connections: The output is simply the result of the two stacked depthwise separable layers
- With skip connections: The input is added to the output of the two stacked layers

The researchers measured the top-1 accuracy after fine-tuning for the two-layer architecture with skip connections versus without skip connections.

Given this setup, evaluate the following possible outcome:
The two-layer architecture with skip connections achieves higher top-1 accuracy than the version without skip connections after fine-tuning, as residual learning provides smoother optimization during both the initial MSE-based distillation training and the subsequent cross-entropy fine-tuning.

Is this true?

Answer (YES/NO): NO